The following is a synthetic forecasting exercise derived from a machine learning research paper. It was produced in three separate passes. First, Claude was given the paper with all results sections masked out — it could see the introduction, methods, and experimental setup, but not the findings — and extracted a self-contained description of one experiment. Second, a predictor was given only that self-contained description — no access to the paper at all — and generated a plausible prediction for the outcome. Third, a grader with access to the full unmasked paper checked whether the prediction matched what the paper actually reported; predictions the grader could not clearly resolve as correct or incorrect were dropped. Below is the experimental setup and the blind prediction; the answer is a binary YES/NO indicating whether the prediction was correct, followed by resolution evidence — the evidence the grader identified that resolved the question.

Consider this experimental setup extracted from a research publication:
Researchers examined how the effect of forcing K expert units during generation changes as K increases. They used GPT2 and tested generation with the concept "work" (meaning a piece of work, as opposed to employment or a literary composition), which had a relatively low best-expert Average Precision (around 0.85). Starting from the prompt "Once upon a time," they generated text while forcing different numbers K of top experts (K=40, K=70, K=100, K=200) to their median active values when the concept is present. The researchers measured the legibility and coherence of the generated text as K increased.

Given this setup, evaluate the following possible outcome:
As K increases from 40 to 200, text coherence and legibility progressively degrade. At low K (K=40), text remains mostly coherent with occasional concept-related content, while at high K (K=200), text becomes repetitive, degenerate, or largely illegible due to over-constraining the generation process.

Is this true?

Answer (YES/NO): NO